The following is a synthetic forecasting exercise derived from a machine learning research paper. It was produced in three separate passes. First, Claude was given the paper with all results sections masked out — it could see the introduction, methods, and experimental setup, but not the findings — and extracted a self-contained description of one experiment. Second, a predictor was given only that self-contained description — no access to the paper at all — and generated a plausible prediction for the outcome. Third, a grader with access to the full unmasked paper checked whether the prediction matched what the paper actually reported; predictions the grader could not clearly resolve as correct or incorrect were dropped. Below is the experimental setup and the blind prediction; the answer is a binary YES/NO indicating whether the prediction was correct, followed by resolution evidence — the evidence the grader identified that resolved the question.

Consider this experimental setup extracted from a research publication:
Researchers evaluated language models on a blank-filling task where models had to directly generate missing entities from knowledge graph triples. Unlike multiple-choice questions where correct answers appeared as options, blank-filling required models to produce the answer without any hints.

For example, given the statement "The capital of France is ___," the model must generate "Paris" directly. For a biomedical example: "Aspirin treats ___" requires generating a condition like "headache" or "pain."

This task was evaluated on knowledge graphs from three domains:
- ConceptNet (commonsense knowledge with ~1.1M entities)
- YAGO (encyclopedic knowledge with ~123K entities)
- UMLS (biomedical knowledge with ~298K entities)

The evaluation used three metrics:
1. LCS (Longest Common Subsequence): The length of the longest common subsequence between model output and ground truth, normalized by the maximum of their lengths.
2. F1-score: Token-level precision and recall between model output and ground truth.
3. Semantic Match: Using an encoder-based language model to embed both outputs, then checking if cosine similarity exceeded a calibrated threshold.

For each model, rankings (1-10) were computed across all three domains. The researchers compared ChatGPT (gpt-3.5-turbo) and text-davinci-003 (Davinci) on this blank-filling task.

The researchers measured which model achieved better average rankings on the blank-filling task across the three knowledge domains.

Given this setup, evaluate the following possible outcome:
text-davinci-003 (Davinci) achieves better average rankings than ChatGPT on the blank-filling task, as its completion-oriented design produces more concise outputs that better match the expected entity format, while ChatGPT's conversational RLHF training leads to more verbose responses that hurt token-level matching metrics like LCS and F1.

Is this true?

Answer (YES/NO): NO